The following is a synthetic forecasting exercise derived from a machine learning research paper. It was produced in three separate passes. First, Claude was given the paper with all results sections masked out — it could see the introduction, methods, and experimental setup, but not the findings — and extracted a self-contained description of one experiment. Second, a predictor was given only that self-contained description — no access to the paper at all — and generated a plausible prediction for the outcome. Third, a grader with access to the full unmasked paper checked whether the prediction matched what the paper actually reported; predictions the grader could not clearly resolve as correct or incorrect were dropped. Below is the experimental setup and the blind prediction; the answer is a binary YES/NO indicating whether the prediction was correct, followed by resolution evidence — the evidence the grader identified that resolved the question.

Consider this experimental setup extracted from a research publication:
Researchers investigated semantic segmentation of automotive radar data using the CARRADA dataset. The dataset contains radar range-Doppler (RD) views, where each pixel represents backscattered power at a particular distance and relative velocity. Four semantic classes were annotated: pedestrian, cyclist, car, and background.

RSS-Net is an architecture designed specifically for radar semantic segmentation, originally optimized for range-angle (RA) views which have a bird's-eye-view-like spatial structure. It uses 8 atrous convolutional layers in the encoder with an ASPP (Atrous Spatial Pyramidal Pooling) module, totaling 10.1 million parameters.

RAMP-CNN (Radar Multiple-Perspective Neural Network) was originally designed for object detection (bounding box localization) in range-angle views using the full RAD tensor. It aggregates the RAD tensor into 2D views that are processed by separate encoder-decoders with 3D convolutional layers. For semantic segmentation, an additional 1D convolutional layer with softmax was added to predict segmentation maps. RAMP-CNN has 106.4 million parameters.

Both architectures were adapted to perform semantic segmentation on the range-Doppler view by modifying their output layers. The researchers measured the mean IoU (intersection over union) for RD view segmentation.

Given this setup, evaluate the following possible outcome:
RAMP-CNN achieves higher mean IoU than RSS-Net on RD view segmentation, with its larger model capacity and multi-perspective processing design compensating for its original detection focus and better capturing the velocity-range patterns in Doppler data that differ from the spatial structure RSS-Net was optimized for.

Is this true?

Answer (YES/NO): YES